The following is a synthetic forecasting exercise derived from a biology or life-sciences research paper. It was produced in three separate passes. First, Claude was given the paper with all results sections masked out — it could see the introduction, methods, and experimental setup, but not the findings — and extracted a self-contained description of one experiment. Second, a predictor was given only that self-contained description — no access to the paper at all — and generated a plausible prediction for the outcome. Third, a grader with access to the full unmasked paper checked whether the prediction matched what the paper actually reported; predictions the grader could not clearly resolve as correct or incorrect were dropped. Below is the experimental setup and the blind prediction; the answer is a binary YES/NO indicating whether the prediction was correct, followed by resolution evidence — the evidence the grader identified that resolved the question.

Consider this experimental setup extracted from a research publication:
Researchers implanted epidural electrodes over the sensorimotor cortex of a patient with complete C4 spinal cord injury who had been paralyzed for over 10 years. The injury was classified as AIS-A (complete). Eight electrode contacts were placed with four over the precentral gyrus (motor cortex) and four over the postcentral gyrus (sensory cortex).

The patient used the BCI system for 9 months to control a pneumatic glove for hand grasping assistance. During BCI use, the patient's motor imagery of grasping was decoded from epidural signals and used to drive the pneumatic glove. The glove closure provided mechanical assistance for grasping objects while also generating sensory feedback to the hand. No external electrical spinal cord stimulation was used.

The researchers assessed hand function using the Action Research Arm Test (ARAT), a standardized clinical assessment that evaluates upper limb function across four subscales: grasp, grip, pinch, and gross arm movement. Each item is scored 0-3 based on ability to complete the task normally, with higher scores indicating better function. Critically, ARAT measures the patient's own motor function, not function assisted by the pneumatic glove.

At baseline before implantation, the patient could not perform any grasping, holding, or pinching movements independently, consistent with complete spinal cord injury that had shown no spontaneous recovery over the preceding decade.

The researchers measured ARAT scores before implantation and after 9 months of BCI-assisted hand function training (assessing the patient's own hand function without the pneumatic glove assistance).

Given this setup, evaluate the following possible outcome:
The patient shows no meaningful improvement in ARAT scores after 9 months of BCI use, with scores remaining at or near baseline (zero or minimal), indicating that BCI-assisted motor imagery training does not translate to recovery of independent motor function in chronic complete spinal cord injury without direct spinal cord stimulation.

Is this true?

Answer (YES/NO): NO